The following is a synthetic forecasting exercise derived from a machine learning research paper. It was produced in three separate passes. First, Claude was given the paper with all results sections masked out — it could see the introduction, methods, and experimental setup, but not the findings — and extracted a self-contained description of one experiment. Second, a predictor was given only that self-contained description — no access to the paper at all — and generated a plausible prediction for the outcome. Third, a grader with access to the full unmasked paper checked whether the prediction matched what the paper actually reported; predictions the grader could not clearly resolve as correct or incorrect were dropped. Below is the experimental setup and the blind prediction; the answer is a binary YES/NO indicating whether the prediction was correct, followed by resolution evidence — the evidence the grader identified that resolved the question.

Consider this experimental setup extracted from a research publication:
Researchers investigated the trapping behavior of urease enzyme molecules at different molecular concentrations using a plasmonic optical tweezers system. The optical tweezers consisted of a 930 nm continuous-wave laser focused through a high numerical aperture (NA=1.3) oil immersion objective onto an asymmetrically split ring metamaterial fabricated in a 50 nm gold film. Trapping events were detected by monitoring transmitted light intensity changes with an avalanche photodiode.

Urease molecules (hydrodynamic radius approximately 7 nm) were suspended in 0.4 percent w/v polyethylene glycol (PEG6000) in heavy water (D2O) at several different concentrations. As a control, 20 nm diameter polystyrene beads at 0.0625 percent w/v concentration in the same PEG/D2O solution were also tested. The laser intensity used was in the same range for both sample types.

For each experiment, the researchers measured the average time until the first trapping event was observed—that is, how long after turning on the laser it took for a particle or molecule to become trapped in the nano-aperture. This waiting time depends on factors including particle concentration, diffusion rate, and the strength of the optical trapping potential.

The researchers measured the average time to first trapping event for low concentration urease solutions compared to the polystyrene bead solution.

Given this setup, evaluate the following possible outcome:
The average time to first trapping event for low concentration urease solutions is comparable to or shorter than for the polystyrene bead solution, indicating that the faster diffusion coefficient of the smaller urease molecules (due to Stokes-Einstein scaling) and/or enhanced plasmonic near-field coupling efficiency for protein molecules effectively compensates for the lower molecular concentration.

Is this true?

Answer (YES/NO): YES